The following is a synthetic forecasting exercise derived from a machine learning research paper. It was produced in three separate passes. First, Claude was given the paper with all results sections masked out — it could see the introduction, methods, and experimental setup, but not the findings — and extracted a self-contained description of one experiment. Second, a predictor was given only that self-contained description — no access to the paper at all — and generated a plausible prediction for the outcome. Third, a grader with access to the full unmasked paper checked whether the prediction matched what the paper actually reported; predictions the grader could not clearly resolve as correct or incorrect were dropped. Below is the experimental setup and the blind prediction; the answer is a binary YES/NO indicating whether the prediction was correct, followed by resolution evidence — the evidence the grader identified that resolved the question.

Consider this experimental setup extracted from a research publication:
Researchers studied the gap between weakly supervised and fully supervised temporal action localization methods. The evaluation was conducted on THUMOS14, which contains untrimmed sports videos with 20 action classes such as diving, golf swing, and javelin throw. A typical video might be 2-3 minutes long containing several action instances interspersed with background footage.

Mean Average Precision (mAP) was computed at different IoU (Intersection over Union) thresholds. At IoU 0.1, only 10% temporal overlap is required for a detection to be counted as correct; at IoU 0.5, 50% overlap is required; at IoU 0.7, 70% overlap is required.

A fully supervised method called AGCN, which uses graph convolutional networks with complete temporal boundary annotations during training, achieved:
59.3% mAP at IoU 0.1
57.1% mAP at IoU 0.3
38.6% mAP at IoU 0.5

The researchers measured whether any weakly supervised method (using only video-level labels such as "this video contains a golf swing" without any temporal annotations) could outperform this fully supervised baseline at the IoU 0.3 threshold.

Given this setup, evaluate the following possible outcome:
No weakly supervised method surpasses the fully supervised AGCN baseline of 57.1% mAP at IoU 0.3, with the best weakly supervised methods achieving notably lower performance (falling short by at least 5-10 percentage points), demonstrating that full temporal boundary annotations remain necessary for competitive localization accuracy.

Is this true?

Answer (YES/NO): NO